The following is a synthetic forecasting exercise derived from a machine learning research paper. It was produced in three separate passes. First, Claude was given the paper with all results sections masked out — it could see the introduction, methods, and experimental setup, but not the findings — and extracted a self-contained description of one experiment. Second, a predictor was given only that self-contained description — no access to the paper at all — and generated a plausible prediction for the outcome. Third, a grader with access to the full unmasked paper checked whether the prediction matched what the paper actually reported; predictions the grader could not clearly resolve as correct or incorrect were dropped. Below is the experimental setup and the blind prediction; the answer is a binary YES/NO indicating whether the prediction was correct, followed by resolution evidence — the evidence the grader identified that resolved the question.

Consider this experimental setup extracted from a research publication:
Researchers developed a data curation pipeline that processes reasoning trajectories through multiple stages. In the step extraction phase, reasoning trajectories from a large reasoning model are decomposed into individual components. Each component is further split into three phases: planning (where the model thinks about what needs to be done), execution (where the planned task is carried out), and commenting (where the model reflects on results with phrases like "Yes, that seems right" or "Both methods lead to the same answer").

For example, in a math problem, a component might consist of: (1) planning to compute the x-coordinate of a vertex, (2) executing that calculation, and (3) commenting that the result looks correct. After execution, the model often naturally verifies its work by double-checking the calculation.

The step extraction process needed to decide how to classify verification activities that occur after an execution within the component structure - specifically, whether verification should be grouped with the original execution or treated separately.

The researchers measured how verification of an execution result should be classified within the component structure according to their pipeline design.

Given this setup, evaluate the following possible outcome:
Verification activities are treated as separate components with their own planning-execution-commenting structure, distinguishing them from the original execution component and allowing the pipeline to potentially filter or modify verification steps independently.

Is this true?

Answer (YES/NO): YES